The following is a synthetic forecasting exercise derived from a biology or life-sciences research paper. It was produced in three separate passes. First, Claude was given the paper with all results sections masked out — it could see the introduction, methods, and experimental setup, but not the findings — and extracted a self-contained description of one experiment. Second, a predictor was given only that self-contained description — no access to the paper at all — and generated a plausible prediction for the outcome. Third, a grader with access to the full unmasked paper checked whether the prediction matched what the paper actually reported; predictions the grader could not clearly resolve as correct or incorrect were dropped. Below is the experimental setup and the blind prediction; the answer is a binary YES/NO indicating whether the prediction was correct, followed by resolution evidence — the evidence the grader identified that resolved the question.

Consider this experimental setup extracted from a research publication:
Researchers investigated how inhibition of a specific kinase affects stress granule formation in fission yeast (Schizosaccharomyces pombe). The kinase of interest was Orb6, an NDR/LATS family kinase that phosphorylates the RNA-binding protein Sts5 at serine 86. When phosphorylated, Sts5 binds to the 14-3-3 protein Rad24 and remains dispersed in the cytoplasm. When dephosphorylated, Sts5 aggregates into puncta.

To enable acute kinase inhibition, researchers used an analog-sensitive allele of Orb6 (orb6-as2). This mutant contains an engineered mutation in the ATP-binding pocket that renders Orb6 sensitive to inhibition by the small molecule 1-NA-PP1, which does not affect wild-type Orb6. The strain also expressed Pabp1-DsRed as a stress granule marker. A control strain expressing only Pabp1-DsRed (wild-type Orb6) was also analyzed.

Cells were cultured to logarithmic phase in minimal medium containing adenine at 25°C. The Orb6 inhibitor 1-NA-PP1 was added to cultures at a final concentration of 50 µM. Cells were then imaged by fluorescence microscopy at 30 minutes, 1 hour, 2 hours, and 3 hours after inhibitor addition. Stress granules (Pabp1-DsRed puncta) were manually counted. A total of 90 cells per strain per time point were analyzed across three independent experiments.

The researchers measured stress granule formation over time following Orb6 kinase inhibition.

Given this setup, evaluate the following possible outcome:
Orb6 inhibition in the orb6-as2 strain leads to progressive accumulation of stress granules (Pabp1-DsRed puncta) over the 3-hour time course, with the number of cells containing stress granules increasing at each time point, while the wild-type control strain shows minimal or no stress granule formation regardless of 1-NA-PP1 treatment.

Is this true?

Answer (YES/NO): NO